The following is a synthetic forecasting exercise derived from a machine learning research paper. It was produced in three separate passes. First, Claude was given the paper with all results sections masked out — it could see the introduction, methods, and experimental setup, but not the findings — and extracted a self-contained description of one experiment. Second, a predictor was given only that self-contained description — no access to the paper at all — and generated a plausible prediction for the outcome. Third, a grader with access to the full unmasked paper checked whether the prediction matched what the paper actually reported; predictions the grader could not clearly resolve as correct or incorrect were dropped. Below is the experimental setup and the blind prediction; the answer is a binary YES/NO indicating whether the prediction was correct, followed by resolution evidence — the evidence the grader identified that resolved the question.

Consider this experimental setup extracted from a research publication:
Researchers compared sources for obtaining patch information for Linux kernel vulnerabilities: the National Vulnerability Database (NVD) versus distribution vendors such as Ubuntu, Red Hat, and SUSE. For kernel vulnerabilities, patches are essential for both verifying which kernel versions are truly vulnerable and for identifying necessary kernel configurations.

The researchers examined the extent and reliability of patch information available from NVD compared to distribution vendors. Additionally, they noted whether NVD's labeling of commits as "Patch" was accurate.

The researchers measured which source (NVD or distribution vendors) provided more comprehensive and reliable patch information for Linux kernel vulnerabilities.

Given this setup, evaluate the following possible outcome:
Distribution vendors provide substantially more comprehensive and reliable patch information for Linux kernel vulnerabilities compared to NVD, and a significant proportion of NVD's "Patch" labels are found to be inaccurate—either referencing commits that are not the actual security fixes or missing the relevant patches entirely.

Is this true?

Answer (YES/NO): NO